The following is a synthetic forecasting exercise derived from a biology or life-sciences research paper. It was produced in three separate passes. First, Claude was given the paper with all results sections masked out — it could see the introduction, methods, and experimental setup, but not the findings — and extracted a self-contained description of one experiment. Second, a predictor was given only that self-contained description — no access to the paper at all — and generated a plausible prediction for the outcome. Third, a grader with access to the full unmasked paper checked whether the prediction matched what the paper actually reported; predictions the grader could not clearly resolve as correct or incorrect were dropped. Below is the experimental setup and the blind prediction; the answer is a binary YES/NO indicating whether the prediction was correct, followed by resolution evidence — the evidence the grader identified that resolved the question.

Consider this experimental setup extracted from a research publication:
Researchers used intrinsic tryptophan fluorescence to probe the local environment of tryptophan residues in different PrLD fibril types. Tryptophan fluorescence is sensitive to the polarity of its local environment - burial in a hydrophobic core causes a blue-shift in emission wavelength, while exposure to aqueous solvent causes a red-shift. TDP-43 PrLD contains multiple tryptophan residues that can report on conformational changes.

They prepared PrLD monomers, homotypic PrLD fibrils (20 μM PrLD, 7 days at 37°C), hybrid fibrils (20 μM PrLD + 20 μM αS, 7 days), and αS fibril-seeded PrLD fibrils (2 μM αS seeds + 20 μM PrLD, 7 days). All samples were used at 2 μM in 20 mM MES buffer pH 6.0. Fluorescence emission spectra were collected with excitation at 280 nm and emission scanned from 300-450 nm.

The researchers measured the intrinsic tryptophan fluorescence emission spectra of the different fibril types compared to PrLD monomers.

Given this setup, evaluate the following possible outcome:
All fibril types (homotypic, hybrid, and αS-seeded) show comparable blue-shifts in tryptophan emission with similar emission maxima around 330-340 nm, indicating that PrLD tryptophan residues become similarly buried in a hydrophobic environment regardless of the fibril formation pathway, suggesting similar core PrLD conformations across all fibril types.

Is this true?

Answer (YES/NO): NO